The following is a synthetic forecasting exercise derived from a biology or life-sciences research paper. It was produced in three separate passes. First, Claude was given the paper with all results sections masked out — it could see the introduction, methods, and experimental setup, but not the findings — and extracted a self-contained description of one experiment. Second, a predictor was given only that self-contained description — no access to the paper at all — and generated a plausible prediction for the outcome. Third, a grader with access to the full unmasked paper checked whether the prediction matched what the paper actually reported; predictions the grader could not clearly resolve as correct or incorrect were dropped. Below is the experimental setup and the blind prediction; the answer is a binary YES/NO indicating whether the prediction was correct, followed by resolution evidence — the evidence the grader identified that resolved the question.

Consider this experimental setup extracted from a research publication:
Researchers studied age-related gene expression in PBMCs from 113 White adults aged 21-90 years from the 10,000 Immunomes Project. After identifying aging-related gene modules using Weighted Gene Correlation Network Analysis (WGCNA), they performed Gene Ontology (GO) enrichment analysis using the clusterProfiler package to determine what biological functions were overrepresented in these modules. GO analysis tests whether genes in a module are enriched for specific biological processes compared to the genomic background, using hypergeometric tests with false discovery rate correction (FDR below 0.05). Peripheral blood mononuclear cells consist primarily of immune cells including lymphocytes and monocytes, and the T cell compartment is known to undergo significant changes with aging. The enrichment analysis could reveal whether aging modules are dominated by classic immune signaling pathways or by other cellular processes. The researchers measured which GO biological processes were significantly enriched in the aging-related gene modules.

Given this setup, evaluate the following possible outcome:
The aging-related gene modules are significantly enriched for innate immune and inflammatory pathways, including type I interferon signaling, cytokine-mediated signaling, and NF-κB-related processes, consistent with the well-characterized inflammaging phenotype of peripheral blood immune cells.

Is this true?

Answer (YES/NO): NO